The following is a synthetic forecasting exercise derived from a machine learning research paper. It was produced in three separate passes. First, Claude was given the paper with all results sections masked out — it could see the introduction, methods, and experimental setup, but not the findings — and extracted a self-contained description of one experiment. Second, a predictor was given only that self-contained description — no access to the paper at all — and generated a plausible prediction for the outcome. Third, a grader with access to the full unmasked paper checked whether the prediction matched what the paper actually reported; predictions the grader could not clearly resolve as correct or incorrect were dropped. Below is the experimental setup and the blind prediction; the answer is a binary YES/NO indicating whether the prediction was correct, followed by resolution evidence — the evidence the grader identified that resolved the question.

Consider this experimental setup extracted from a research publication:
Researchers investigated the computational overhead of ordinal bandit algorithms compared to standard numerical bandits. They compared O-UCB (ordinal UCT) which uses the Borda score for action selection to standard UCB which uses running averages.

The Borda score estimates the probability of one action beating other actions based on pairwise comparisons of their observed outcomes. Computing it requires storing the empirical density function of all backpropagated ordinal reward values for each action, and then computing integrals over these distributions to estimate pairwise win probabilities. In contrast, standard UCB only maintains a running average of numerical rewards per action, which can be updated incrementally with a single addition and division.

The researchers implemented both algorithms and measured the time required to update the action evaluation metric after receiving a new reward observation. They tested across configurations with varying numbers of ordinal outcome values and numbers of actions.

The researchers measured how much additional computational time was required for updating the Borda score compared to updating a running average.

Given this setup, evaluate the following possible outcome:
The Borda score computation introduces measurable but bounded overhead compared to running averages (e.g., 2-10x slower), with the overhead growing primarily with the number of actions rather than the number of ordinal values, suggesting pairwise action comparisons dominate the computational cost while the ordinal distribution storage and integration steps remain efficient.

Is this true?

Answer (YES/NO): NO